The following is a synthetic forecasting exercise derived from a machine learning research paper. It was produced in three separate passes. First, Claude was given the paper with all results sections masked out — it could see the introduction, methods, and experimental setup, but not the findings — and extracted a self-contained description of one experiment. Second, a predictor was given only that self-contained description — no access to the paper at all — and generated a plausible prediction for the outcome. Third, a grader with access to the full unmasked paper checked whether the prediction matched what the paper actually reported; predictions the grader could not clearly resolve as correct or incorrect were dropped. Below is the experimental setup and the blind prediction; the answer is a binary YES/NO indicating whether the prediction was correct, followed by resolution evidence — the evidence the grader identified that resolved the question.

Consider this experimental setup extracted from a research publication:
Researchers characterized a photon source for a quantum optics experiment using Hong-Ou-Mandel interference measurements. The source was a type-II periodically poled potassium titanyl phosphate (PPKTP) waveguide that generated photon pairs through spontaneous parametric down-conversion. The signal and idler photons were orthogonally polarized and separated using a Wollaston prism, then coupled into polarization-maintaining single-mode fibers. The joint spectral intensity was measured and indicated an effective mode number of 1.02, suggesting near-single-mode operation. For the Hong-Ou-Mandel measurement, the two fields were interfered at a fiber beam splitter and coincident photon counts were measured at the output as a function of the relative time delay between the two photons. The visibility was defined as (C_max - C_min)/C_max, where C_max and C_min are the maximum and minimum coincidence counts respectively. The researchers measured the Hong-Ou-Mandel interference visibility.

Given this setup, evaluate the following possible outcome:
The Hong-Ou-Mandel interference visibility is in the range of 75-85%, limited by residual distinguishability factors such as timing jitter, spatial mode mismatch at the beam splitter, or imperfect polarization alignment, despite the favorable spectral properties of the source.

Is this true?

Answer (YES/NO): NO